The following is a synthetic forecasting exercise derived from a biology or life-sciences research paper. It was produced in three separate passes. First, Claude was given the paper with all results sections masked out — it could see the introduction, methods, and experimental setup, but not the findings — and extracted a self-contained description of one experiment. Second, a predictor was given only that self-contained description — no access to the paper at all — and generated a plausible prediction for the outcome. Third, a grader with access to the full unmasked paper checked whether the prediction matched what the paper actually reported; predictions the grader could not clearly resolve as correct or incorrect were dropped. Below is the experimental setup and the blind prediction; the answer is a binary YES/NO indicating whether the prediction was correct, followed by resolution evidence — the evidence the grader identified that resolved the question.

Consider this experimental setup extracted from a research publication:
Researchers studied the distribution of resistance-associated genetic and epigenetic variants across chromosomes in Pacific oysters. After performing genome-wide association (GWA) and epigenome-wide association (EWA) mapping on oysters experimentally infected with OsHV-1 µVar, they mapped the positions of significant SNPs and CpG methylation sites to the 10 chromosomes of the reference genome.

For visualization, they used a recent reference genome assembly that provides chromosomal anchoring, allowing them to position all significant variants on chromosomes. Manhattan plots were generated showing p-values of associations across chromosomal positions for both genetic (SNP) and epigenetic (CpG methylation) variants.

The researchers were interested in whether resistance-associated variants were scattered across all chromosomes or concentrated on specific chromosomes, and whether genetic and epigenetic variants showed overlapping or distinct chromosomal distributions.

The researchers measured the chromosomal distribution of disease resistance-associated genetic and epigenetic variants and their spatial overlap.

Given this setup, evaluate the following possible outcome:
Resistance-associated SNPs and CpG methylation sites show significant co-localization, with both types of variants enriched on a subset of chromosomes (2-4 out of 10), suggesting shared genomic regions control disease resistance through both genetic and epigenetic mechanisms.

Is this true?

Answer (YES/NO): NO